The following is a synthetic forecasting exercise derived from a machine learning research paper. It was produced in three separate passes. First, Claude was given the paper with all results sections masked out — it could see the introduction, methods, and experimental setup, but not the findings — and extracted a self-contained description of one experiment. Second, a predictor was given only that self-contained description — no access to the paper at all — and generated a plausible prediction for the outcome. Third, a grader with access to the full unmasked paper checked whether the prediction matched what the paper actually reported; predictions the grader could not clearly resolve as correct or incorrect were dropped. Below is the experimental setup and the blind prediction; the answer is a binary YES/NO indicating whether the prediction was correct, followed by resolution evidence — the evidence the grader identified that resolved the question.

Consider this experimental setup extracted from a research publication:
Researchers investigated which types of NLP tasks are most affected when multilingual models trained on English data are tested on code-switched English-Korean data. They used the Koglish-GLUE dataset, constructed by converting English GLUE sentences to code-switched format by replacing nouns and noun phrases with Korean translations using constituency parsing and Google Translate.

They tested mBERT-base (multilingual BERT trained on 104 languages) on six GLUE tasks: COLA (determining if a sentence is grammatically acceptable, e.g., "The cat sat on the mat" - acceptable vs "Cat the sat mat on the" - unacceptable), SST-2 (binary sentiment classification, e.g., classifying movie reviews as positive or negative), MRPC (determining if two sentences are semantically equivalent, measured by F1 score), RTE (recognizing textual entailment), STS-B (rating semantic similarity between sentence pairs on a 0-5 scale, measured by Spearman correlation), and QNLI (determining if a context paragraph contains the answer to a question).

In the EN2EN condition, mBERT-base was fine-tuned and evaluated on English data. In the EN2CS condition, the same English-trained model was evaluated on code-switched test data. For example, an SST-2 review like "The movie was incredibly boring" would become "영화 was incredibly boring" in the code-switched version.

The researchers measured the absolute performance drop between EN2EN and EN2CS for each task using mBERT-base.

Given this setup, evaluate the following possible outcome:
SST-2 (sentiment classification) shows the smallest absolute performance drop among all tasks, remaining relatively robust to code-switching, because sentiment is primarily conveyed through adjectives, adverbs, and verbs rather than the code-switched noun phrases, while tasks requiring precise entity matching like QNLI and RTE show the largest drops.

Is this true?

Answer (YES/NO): NO